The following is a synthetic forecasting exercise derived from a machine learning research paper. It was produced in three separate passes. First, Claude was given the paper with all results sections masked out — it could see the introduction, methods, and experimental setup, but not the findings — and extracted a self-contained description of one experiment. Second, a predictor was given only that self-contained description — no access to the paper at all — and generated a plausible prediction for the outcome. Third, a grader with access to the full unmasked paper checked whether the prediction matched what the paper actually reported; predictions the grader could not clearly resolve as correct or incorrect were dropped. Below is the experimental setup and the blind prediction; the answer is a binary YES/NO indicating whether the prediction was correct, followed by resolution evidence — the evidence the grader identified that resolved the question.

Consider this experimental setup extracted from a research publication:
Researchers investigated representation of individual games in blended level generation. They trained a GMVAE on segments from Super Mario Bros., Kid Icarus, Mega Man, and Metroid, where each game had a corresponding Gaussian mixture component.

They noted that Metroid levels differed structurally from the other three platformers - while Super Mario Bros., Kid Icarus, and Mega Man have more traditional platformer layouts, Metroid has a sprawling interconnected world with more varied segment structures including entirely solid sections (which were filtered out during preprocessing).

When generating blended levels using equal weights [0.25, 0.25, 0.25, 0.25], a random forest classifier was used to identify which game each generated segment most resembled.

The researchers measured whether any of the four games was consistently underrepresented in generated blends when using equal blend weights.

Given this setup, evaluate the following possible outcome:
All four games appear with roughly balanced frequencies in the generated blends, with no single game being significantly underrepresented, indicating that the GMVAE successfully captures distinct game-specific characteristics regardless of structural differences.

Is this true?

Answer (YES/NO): NO